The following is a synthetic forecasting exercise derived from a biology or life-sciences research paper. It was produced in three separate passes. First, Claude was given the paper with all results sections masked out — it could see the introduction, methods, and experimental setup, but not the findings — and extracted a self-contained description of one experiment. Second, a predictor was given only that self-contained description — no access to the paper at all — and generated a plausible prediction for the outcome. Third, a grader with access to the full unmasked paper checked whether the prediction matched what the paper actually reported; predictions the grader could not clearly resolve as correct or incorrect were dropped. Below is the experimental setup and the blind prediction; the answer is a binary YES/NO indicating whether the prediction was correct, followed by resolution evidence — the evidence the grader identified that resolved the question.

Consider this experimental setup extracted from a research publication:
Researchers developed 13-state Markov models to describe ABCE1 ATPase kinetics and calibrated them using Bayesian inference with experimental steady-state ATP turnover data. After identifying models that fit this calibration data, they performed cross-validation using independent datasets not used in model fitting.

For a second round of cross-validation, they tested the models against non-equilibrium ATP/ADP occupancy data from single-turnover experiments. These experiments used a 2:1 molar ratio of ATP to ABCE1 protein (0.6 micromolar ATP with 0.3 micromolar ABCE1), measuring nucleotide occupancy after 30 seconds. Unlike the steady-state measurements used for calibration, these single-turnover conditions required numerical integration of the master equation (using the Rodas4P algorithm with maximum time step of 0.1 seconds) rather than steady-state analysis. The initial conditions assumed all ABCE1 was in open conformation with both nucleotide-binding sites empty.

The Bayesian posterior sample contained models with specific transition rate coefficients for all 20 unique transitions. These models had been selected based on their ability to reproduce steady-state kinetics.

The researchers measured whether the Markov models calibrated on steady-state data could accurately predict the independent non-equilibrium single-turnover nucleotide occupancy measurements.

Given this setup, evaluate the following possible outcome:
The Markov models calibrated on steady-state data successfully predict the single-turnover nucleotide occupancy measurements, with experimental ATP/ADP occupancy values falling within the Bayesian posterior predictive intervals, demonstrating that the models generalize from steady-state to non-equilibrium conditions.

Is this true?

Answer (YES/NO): NO